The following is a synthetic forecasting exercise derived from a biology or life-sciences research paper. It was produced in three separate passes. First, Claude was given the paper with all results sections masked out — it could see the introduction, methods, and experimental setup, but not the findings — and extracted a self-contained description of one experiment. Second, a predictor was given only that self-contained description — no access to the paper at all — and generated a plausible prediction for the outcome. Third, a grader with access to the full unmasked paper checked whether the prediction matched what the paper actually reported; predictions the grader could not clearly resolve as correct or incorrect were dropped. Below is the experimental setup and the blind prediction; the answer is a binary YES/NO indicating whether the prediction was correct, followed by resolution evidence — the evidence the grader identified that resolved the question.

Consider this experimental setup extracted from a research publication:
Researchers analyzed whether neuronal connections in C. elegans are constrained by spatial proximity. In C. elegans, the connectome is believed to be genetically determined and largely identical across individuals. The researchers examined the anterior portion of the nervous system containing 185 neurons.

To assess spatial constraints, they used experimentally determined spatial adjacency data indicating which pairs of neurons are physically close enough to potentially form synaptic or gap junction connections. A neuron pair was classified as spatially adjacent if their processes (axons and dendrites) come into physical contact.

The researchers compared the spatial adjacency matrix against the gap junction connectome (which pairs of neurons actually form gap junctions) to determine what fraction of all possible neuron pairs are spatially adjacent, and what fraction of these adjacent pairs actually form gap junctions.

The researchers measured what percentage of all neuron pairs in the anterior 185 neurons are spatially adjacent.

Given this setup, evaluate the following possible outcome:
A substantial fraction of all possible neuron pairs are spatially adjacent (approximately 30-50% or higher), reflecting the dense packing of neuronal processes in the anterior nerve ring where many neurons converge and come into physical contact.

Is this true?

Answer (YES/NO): YES